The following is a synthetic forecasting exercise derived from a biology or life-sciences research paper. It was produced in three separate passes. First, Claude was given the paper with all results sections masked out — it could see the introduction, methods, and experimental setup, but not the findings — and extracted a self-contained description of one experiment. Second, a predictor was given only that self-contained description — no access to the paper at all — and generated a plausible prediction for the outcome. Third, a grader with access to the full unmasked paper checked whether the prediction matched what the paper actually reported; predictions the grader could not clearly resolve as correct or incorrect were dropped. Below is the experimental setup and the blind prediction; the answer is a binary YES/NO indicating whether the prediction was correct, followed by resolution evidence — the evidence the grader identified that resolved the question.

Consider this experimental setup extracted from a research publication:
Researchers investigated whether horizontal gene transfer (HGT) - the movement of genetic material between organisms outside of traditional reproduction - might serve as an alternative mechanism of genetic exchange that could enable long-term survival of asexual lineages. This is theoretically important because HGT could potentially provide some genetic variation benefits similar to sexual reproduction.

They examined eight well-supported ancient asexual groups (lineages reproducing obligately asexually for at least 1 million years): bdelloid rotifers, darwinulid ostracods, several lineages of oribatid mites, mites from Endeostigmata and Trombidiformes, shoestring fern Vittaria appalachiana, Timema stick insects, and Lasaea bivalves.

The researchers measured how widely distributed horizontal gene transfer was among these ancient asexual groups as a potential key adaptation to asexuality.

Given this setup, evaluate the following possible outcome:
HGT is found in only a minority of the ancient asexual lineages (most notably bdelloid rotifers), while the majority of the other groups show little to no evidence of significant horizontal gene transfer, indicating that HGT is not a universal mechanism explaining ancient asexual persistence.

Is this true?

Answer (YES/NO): YES